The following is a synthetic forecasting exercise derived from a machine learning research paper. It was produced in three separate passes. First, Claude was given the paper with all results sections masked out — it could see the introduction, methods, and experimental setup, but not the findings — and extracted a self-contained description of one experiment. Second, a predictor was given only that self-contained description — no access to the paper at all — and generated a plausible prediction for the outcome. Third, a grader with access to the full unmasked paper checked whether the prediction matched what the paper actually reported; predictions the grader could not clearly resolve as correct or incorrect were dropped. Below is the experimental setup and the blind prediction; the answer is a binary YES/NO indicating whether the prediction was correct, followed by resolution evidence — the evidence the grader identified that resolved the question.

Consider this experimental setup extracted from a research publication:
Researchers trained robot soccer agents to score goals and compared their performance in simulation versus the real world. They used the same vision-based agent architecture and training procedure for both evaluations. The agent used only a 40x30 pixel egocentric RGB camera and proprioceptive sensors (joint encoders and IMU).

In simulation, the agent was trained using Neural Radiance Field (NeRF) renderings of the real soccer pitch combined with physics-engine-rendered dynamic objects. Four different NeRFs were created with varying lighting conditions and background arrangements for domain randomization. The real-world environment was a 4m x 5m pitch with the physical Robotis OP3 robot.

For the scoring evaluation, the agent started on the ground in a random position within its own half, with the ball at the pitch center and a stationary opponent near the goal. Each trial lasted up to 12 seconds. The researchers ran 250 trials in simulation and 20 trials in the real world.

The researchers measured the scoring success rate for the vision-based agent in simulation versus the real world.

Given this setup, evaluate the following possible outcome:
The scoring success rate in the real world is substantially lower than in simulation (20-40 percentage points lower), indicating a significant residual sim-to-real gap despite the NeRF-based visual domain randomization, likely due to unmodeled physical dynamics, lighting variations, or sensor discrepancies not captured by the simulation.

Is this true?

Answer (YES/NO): NO